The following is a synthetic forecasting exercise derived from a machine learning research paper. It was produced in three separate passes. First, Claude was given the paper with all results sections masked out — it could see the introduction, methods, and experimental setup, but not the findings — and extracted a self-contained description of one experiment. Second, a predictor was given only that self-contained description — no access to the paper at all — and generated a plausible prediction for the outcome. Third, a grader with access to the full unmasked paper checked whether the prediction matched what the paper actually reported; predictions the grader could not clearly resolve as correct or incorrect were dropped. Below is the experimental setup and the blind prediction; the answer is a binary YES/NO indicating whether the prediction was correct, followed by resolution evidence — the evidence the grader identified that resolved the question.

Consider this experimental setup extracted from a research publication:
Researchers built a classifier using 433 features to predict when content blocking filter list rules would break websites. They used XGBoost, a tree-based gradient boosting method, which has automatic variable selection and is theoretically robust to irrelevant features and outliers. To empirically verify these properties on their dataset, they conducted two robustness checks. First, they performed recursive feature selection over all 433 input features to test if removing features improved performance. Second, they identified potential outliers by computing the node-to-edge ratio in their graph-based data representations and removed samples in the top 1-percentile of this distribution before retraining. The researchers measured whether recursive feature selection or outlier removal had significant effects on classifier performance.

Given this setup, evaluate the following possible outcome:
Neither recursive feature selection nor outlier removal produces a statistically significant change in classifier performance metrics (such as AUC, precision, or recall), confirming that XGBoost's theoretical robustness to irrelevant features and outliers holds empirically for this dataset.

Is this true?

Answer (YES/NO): YES